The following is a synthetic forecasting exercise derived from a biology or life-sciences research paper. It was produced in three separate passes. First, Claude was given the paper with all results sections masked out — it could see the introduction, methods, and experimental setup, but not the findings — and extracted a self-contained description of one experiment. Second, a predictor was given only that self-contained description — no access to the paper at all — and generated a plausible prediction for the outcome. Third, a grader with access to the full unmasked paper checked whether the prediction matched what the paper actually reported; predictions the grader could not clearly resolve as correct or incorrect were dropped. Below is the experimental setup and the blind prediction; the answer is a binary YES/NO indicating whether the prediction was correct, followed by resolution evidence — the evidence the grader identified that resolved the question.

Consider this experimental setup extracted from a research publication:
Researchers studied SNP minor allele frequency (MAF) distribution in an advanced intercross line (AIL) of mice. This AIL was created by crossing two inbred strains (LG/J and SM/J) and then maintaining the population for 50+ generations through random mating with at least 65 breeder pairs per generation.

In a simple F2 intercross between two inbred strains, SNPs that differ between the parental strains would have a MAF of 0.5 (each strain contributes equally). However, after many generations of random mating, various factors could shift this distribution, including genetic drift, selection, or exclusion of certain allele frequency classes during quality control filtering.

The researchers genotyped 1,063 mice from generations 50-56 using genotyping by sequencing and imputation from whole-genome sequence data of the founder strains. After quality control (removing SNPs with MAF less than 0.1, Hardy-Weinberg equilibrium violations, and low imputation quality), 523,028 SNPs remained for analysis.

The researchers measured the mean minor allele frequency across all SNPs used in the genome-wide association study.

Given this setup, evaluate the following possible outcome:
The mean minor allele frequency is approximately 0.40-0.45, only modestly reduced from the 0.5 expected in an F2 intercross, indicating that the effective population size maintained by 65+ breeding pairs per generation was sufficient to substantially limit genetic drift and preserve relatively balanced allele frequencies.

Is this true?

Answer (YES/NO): NO